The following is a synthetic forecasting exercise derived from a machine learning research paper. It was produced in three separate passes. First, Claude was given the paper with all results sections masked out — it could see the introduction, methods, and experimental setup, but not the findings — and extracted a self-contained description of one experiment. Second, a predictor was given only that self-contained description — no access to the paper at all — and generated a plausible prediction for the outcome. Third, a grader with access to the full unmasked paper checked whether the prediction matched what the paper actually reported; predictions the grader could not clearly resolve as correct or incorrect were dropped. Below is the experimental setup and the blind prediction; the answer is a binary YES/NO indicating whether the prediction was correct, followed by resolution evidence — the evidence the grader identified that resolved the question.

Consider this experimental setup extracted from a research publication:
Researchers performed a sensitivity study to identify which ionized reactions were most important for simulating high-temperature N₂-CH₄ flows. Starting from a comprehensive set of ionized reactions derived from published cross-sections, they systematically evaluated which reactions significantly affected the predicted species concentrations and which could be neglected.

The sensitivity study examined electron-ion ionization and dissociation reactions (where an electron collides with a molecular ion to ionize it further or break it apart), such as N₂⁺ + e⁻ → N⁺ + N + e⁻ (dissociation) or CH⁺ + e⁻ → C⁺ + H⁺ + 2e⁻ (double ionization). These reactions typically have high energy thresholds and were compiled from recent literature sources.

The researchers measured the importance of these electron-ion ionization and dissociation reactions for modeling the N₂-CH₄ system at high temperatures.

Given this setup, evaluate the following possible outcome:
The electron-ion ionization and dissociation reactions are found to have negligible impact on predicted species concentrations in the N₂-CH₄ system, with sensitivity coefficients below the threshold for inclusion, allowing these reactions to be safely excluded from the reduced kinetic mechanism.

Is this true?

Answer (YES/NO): NO